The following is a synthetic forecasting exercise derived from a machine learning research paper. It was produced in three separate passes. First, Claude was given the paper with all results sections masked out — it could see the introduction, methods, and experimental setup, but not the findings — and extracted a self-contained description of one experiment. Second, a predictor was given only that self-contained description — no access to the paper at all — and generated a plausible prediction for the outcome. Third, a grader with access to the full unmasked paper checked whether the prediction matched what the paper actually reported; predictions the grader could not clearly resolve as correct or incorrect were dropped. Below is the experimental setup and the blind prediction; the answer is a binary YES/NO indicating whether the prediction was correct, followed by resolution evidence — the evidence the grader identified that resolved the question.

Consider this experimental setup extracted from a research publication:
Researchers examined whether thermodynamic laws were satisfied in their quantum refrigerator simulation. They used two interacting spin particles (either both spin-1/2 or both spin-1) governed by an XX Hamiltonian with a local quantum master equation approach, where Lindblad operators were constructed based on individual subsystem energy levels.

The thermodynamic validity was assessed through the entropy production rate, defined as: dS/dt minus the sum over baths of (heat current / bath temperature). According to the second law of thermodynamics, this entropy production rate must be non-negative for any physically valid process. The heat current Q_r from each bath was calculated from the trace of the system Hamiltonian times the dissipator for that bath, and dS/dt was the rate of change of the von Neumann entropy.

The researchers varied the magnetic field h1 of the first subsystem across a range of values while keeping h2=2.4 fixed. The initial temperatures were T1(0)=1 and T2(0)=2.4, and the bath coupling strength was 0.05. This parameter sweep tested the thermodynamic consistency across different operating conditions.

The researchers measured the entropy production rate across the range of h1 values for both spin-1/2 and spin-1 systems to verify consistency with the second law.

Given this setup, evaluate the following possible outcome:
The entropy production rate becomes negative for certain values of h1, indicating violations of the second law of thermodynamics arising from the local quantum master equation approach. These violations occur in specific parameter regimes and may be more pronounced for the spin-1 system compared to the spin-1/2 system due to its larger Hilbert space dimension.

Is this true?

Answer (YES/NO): NO